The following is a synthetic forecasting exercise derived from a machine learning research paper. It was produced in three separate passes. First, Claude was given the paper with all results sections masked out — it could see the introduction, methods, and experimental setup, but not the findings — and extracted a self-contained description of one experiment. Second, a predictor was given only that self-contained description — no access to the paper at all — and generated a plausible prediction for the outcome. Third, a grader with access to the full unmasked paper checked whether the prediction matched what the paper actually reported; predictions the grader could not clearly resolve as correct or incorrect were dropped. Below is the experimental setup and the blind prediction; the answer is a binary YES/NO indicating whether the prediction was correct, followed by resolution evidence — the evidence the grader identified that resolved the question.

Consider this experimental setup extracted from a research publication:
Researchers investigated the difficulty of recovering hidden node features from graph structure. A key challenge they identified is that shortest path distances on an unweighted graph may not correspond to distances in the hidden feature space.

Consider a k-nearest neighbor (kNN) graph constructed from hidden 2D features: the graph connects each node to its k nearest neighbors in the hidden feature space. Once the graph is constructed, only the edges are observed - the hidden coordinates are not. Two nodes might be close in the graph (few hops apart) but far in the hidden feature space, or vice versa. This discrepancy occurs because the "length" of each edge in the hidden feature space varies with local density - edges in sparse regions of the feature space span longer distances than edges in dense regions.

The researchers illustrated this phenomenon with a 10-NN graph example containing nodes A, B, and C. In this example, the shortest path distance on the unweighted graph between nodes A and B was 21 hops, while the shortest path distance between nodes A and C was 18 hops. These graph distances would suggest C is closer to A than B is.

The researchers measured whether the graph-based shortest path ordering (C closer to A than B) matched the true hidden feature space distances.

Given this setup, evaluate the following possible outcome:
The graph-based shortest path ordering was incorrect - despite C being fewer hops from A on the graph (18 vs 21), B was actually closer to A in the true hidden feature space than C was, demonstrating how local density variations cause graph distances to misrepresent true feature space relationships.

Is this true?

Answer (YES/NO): YES